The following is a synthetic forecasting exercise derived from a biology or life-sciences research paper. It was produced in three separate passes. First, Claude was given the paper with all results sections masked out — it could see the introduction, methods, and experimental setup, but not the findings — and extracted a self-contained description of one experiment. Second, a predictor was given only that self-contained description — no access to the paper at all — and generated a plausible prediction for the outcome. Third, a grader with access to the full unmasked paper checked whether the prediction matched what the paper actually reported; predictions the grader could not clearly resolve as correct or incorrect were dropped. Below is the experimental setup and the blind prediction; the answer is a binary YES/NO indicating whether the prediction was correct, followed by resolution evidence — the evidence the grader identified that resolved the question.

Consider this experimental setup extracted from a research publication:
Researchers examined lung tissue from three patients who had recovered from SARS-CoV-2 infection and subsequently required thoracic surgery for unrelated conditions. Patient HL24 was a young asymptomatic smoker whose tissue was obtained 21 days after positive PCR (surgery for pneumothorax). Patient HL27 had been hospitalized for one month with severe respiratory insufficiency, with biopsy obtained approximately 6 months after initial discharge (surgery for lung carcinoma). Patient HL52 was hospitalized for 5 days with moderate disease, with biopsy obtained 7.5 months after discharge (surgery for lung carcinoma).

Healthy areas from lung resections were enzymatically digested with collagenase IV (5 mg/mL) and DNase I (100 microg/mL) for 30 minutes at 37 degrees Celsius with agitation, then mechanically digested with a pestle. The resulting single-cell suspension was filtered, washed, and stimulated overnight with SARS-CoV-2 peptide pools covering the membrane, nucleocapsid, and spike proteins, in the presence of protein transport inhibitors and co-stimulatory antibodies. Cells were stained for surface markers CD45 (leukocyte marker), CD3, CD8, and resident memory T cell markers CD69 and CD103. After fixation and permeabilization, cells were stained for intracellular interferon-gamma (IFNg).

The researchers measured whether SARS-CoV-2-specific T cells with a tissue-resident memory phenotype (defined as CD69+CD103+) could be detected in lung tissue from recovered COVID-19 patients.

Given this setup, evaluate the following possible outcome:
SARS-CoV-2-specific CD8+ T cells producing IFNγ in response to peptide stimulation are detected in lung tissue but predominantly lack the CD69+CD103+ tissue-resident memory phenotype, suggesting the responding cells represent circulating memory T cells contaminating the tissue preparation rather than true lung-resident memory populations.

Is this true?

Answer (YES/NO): NO